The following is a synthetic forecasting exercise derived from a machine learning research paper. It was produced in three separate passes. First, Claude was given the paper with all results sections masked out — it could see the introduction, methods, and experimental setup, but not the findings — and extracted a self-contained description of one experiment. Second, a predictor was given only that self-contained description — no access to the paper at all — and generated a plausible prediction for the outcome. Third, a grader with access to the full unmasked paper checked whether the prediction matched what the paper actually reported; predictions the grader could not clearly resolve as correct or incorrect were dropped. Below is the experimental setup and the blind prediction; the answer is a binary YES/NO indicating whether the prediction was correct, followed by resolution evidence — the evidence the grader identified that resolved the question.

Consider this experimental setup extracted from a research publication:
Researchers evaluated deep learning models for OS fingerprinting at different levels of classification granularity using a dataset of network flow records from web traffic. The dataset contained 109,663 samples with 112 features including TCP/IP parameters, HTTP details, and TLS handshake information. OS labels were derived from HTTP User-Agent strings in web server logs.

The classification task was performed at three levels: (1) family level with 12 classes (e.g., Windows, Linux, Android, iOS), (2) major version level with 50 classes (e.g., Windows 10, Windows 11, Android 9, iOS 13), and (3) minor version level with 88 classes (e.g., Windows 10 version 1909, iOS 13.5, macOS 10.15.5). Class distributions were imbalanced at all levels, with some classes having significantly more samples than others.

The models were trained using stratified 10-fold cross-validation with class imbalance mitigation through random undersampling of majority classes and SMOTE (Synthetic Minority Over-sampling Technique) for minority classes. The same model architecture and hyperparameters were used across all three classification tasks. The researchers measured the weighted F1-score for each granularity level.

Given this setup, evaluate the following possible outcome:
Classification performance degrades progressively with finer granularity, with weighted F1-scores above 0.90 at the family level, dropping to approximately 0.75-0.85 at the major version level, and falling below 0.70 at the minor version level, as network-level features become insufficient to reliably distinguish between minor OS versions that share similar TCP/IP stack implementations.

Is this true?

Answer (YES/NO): YES